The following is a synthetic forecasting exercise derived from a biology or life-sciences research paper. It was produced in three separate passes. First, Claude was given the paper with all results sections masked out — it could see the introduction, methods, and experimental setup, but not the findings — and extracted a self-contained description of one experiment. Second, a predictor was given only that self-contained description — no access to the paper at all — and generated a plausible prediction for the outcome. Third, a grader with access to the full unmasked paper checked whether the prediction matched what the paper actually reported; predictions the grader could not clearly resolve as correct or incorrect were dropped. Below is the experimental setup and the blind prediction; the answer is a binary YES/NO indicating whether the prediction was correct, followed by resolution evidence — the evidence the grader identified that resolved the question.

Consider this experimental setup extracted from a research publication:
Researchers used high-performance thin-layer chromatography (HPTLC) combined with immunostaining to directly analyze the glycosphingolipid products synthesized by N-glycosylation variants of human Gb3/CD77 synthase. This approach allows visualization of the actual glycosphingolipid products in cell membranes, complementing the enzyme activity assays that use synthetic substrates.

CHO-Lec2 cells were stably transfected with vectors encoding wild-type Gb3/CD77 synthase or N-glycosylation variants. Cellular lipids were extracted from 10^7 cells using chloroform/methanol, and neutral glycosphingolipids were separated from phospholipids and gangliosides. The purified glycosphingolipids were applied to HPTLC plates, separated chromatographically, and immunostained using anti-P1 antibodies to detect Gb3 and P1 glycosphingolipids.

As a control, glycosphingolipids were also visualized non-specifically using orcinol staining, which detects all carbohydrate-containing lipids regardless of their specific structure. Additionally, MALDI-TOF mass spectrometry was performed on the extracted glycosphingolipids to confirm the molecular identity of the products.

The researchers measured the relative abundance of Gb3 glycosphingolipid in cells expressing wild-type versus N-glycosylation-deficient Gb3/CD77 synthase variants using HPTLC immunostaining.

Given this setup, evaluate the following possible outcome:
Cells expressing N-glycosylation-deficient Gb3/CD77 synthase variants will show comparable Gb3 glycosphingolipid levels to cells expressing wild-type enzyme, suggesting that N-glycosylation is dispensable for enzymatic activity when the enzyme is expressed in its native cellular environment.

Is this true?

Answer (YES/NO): NO